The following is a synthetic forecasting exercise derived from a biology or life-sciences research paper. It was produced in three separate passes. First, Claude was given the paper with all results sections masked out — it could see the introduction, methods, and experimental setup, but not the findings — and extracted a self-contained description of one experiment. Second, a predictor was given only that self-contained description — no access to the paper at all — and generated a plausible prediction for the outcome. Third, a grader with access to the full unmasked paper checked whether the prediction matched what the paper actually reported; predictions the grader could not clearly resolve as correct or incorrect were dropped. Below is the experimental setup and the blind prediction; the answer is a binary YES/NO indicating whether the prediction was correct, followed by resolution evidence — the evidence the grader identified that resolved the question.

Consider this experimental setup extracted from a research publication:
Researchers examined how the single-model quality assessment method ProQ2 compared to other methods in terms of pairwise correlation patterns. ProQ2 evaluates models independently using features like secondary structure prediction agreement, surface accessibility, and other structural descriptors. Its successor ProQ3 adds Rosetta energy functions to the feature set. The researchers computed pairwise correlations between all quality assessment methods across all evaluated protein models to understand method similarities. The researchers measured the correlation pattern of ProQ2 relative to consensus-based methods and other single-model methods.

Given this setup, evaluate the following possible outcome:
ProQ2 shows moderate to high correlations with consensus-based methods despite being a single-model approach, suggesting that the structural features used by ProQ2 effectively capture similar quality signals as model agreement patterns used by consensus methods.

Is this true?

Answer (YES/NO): NO